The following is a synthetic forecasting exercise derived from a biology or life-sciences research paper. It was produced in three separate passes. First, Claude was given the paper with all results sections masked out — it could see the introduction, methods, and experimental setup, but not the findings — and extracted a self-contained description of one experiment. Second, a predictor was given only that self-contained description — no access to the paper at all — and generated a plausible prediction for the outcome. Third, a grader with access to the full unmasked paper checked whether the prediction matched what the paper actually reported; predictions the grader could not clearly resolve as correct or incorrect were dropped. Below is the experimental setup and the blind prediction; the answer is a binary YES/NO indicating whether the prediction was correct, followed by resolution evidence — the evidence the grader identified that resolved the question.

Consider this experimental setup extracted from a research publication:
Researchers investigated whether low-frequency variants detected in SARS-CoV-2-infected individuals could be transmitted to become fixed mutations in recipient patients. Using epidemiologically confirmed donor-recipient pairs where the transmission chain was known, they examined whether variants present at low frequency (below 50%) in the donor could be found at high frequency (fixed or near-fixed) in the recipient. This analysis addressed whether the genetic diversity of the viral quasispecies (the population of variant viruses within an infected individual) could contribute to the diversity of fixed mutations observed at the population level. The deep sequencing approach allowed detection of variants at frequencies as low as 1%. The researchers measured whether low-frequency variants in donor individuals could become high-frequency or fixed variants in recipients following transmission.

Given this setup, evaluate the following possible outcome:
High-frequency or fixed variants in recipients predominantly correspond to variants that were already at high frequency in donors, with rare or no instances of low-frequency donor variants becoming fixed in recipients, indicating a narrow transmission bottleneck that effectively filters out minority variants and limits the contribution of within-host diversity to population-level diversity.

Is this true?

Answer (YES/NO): NO